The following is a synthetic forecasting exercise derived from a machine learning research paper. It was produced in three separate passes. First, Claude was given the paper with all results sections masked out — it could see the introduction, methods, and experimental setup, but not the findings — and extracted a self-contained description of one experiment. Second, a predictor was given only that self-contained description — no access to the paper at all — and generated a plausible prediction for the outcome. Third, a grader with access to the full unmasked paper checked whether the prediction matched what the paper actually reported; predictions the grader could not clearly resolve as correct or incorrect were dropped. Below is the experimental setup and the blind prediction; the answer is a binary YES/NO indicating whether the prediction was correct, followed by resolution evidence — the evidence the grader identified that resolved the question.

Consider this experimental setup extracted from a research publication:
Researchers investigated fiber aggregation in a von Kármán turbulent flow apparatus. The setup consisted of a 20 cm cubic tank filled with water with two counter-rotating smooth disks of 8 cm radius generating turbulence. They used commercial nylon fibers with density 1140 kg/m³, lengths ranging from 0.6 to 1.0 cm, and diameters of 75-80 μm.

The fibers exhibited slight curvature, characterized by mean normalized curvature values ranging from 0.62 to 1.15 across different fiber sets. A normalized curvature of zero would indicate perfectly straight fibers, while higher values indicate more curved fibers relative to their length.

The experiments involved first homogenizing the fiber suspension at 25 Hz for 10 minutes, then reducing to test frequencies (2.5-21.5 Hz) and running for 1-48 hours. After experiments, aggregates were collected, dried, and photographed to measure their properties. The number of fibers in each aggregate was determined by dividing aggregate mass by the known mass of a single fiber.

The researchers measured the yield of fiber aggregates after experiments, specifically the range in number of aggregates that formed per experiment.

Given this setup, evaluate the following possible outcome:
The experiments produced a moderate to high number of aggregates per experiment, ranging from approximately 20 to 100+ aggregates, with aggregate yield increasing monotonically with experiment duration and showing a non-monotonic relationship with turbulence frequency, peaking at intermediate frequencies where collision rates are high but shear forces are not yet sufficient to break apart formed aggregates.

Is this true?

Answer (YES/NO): NO